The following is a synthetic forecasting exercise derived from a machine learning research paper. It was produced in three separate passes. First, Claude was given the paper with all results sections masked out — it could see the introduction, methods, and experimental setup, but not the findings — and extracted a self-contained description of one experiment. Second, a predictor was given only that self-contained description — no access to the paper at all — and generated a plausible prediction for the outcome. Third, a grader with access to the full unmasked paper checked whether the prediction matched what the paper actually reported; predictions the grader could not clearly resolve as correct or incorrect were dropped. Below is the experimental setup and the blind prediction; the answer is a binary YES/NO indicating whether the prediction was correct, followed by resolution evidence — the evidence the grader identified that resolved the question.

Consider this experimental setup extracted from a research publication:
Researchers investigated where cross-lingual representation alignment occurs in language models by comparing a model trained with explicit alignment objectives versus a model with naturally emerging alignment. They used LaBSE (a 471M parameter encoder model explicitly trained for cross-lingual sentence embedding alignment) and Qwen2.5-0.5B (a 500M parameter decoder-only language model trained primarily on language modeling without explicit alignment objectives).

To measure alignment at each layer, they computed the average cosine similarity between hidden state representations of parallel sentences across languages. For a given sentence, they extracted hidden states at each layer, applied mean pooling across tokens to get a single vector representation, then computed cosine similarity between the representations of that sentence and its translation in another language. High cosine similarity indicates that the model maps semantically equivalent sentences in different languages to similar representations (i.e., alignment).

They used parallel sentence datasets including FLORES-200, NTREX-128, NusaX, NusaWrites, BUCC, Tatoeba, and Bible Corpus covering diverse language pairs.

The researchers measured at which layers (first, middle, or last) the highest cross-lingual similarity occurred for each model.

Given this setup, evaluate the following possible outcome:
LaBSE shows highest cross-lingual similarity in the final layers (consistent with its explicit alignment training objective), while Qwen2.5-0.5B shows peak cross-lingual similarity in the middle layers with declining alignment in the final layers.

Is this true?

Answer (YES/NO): NO